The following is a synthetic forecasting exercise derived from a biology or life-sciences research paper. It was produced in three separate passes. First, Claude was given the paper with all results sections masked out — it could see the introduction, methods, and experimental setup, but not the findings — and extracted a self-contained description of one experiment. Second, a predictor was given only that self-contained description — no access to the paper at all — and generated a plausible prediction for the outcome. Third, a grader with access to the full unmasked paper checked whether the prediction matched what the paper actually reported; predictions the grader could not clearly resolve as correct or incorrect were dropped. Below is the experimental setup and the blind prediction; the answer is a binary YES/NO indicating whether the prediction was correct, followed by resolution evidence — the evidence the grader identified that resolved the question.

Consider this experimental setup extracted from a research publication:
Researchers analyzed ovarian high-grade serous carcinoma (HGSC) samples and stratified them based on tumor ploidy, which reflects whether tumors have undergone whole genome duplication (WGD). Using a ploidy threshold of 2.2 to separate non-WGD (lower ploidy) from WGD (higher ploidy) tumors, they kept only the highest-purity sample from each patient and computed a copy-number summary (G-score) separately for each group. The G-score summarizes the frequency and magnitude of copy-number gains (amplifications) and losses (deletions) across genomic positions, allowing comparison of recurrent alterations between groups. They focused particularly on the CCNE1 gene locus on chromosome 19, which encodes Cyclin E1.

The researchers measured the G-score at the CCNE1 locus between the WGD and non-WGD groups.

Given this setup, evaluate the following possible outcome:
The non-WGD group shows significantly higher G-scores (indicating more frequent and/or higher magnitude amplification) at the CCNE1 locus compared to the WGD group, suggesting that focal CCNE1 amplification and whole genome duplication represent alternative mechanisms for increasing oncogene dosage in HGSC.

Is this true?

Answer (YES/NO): NO